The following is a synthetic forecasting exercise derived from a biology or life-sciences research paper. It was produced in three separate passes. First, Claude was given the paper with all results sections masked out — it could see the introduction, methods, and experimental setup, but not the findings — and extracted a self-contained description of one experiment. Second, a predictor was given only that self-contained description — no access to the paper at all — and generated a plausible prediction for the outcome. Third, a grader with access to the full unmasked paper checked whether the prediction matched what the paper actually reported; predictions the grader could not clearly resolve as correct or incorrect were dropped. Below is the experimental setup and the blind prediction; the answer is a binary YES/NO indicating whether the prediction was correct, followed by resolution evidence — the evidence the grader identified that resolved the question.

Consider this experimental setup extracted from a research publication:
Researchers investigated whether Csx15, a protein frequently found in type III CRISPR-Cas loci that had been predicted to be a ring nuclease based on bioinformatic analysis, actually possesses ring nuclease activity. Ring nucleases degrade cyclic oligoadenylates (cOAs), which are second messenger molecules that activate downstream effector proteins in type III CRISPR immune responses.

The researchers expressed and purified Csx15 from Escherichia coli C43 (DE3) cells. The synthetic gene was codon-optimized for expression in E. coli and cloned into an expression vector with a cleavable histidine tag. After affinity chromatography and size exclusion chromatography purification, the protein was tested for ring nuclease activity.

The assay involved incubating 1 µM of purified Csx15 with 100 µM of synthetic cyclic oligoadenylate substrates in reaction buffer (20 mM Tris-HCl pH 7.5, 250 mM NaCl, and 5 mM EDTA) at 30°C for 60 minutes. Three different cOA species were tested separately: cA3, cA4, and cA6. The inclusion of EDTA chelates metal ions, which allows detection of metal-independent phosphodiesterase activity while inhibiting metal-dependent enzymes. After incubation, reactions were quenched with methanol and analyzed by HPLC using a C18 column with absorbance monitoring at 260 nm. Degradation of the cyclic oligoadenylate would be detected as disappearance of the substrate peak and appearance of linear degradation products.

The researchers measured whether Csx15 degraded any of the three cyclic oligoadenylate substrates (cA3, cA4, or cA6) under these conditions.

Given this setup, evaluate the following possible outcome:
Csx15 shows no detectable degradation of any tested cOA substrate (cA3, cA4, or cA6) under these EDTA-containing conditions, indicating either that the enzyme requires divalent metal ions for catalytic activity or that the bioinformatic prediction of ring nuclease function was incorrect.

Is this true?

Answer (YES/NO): YES